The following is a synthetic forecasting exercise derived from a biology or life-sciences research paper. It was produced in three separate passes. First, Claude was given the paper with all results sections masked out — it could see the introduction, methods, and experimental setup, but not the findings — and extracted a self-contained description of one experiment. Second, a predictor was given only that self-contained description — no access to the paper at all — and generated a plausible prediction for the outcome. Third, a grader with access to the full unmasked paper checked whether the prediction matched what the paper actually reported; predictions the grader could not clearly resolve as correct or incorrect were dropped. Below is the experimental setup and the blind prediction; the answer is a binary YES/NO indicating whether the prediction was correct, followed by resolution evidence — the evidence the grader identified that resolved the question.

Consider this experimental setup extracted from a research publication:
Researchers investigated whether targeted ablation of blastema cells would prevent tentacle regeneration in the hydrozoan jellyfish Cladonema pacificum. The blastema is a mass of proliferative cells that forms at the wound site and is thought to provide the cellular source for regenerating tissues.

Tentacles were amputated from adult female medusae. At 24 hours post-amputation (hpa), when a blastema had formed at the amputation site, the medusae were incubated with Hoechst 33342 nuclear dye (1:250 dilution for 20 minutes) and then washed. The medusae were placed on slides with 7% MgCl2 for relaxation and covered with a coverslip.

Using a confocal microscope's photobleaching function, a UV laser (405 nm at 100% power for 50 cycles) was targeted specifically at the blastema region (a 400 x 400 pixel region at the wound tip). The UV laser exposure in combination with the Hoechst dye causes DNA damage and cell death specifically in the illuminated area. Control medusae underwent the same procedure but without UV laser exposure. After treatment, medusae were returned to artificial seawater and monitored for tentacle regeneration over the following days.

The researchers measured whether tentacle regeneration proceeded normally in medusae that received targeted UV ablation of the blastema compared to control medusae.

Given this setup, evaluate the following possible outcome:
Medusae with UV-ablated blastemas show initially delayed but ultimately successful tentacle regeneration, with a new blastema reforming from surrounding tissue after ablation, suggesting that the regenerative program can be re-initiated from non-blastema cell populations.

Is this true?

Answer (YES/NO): NO